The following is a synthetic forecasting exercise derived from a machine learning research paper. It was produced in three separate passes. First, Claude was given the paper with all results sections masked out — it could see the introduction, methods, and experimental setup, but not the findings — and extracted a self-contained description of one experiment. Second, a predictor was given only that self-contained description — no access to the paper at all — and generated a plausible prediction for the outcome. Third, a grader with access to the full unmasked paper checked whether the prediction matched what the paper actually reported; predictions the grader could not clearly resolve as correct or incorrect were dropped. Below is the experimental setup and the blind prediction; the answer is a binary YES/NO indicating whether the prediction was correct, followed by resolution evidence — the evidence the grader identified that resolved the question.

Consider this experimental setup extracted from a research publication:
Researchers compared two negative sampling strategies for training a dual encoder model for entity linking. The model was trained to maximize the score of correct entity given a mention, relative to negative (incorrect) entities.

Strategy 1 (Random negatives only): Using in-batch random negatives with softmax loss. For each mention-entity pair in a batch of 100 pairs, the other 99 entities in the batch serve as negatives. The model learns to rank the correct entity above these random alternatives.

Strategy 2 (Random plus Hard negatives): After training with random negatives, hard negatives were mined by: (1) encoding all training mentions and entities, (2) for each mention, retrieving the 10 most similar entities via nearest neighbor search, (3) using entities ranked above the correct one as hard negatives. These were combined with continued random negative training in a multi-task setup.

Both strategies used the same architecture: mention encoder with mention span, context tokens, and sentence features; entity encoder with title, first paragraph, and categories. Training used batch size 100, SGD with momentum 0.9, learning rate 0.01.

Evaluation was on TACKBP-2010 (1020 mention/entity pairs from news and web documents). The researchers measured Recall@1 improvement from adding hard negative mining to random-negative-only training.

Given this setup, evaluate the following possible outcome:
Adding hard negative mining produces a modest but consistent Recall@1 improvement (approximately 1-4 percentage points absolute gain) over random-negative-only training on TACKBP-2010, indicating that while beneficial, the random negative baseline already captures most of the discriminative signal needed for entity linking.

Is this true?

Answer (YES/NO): NO